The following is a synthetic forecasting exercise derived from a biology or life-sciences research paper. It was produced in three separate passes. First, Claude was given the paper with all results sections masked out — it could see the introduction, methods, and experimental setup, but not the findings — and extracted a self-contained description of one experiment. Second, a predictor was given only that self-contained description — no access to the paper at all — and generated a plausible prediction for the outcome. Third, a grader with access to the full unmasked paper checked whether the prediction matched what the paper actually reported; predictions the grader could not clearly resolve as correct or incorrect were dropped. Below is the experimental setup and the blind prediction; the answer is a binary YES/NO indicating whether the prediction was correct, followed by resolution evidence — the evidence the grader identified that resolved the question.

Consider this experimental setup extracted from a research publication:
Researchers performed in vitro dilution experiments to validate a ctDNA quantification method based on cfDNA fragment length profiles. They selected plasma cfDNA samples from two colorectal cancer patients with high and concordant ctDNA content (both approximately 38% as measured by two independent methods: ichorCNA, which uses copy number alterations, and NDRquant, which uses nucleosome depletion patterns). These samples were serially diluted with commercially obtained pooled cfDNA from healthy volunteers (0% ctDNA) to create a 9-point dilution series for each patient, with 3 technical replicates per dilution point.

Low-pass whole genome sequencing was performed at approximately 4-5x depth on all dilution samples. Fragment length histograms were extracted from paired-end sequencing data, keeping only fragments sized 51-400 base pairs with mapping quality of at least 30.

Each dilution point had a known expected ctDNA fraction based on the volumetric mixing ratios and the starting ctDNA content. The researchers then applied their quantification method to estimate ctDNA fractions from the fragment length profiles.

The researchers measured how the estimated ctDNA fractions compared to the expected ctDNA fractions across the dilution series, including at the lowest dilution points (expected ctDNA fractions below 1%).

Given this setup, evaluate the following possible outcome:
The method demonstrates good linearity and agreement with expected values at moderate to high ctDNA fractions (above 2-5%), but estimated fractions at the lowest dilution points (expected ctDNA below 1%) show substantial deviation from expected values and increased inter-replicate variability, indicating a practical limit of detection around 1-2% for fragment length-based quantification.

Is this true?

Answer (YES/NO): NO